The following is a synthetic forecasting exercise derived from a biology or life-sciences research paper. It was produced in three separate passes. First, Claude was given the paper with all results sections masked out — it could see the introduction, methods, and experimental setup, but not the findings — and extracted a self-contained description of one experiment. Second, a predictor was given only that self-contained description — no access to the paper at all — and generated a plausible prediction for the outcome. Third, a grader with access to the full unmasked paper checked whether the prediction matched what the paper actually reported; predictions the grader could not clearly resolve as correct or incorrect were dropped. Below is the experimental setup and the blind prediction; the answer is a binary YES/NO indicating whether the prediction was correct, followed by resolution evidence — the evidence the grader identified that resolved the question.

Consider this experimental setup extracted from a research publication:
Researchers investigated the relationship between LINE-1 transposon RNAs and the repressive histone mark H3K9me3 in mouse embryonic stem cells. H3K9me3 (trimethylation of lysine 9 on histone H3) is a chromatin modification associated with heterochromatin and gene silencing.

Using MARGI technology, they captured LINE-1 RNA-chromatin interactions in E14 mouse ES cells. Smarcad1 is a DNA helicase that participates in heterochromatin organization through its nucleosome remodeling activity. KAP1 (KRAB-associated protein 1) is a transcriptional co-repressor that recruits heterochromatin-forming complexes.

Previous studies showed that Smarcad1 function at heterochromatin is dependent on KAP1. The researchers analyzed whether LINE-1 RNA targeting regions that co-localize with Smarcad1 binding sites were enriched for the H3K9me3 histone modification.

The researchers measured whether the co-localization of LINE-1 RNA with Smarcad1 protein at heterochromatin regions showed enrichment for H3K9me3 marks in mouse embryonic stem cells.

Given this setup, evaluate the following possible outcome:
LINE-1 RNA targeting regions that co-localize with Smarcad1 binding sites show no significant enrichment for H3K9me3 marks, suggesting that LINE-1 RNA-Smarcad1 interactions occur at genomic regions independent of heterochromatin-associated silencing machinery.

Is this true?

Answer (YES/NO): NO